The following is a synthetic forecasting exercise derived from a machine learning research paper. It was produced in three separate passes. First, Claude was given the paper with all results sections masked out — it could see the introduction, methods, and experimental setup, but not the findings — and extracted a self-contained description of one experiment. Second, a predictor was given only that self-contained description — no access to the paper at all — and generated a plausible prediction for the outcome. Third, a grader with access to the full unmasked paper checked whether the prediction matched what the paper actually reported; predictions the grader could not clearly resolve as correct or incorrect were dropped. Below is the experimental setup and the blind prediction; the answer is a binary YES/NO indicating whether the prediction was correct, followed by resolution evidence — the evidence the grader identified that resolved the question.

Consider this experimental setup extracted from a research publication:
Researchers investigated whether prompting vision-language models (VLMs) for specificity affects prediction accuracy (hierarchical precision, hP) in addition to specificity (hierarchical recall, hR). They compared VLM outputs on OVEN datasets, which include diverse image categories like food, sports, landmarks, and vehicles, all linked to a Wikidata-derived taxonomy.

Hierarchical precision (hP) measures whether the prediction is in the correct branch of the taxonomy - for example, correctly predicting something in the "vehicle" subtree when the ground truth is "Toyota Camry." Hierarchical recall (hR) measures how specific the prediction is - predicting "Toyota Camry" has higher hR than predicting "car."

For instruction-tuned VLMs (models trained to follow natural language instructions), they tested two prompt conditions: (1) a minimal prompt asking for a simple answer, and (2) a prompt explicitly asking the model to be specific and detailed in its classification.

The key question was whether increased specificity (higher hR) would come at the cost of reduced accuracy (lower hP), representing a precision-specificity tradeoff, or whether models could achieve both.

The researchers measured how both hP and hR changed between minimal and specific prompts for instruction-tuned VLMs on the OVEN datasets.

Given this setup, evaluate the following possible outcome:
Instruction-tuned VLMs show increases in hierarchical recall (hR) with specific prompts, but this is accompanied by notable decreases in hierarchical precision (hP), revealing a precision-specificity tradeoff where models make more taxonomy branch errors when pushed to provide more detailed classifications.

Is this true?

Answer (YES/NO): NO